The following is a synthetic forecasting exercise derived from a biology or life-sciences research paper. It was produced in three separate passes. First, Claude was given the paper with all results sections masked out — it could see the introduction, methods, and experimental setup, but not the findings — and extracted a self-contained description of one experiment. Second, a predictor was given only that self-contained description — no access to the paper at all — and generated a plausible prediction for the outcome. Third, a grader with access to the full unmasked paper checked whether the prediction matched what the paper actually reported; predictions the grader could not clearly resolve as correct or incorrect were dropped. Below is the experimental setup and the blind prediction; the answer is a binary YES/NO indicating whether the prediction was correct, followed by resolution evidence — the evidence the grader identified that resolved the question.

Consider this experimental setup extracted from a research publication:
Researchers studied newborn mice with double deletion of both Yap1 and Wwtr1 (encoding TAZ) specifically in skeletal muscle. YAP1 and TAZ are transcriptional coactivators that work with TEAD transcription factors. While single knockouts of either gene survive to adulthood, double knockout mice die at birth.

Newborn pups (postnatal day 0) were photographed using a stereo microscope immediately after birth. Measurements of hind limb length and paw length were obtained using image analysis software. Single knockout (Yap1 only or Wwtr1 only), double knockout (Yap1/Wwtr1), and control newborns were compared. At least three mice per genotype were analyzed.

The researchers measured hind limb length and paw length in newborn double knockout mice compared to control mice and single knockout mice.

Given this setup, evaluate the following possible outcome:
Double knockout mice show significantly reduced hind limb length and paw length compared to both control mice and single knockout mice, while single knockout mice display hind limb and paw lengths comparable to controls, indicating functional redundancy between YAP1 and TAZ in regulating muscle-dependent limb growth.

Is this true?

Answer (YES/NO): YES